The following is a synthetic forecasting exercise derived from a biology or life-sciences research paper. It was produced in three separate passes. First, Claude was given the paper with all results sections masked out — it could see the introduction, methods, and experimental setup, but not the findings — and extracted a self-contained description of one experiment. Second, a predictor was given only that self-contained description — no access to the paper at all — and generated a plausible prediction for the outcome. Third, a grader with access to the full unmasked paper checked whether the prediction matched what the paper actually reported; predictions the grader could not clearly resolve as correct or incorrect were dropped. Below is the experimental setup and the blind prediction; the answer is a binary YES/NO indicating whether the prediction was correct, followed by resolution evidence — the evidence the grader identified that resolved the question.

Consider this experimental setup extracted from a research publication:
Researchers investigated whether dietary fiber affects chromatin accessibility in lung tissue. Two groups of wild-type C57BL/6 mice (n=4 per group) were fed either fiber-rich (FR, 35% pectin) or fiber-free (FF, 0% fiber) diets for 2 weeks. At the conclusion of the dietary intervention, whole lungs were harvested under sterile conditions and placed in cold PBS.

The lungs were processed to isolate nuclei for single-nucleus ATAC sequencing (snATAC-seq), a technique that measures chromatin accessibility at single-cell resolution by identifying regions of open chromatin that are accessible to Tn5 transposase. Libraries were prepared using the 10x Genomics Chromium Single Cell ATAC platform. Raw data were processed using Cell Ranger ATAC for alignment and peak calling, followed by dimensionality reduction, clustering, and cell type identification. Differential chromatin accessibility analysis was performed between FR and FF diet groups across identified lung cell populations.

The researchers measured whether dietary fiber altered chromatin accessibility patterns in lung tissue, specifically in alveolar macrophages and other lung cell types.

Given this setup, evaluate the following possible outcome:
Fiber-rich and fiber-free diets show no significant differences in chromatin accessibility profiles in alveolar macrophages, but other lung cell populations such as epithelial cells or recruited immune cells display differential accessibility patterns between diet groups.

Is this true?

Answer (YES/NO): NO